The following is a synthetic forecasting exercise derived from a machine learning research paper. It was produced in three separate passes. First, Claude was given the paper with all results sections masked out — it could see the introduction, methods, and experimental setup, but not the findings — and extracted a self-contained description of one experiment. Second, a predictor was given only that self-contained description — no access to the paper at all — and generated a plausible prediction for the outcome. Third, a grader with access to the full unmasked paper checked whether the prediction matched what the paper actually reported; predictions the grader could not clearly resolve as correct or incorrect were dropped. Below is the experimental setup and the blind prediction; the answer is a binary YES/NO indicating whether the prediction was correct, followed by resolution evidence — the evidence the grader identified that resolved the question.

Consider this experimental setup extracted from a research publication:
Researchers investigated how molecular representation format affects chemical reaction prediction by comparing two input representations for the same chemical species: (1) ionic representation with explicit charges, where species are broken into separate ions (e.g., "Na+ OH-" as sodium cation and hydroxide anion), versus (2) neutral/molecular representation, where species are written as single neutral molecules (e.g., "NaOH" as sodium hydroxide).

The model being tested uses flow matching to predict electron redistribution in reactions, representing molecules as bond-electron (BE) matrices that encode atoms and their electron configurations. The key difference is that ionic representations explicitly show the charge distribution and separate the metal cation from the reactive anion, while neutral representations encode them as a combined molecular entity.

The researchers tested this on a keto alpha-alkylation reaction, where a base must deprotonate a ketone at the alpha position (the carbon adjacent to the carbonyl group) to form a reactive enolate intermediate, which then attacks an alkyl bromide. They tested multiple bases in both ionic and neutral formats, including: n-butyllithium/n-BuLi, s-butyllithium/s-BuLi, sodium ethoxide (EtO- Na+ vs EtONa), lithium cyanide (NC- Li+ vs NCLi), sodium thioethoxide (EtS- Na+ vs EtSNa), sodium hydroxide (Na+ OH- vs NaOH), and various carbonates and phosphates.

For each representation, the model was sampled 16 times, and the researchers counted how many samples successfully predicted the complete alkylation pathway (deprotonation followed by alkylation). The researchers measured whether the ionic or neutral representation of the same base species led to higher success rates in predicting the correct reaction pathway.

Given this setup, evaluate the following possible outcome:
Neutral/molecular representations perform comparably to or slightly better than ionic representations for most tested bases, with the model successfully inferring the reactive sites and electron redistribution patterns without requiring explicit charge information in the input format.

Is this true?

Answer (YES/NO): NO